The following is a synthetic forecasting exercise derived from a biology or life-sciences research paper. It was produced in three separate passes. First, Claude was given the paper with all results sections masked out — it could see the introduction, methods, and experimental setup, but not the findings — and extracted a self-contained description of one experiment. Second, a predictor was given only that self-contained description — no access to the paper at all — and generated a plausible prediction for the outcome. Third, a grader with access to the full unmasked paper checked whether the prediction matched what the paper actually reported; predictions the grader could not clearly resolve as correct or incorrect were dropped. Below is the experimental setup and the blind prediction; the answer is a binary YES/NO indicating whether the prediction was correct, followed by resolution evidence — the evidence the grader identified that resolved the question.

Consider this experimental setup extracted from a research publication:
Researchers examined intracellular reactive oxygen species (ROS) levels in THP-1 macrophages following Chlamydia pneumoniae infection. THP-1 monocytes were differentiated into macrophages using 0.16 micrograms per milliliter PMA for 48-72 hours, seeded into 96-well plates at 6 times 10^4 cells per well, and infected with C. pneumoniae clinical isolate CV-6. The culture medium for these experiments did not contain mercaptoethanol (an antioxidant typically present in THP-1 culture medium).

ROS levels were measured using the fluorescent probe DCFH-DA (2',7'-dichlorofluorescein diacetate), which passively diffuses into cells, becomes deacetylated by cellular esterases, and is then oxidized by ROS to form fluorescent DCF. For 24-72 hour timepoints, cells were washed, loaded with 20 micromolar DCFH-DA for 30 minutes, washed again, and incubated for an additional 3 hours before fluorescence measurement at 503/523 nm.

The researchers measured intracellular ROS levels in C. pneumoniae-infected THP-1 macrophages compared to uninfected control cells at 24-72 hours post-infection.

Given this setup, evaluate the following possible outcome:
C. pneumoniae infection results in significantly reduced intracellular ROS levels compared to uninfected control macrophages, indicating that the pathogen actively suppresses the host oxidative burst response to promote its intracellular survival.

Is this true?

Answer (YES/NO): NO